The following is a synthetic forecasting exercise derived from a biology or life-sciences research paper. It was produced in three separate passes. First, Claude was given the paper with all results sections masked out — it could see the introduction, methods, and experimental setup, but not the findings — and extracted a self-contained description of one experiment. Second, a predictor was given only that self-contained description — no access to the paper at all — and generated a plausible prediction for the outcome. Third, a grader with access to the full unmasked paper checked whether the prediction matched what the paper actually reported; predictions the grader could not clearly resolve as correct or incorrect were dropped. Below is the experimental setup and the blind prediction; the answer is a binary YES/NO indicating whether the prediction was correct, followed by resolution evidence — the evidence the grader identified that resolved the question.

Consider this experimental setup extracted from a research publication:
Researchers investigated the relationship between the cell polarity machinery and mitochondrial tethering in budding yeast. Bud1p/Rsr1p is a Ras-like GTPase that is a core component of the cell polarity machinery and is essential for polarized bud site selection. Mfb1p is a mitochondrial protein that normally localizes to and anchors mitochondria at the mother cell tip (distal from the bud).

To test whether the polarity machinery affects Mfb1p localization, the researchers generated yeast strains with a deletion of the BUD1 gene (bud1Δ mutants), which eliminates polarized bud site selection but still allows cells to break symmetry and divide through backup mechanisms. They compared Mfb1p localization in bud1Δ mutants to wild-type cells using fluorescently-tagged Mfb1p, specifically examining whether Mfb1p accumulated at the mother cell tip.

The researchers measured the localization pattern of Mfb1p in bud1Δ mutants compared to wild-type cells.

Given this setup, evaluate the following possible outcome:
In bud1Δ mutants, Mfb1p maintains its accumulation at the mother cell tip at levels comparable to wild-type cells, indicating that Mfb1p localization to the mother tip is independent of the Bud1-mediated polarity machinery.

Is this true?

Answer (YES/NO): NO